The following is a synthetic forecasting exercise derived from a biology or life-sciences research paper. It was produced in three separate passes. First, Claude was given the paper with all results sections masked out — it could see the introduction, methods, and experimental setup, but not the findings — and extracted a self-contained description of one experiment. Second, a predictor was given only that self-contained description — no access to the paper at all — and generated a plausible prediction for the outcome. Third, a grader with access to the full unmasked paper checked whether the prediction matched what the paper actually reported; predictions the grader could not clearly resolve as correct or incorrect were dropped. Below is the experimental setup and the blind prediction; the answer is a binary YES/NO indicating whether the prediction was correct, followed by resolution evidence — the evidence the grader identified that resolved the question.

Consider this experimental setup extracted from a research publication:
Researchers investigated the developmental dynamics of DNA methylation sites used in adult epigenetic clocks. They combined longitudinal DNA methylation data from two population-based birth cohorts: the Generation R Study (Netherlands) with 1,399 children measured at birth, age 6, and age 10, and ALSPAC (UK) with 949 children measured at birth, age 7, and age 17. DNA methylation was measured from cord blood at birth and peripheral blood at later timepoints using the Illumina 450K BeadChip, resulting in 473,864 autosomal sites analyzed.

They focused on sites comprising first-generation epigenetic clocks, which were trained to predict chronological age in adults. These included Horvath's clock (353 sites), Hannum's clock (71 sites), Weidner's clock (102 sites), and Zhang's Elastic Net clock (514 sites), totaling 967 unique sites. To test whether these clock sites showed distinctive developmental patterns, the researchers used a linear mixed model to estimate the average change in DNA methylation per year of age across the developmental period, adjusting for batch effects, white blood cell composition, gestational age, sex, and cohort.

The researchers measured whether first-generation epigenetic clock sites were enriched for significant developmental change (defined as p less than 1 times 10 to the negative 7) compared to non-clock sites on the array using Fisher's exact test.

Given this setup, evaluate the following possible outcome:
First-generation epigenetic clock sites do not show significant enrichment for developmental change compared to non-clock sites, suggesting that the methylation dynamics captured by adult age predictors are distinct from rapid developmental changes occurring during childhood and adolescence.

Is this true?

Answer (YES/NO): NO